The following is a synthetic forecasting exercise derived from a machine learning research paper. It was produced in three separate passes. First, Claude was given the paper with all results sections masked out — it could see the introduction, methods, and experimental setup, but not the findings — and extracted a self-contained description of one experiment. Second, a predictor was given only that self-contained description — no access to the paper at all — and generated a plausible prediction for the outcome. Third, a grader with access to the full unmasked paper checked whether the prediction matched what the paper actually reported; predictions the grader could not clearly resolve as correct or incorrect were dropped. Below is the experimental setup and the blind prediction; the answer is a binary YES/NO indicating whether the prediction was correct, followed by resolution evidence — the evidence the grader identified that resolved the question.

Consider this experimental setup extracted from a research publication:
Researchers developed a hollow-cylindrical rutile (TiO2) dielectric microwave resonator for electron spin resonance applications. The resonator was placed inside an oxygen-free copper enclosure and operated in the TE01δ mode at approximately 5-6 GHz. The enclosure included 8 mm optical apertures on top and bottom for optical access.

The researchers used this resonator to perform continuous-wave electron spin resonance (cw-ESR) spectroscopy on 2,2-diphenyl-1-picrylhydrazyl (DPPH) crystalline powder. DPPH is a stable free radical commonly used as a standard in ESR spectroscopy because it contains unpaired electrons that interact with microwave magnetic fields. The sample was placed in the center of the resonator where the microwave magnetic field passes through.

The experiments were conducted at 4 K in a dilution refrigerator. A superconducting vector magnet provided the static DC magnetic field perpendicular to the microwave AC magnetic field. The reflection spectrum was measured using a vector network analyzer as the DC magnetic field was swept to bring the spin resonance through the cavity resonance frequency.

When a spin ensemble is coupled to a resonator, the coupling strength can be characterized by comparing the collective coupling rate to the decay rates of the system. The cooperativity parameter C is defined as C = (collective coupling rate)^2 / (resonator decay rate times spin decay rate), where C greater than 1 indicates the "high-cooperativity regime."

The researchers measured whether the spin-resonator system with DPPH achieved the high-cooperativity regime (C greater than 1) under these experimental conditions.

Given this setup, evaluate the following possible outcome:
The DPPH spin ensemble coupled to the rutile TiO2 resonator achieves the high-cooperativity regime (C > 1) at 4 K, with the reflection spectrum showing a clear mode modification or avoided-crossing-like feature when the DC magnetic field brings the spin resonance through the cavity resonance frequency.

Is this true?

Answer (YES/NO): YES